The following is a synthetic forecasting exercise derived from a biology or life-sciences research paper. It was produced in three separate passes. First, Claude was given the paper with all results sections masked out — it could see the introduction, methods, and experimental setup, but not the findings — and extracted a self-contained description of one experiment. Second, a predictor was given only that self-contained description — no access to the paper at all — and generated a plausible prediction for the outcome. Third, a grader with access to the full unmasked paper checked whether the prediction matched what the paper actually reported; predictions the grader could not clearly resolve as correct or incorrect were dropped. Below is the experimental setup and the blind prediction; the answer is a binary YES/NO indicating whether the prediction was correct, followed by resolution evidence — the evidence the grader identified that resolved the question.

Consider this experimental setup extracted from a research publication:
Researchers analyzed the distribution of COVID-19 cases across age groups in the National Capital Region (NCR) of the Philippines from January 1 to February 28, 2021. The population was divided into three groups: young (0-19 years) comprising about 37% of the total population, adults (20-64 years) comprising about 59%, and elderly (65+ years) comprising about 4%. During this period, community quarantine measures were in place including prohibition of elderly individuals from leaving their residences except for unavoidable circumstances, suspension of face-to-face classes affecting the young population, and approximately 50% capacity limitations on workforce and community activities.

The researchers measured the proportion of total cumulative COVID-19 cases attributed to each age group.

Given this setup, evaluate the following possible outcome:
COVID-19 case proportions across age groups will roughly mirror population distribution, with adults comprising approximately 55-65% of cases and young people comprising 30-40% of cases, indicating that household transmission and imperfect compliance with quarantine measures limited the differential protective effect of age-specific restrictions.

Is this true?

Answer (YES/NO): NO